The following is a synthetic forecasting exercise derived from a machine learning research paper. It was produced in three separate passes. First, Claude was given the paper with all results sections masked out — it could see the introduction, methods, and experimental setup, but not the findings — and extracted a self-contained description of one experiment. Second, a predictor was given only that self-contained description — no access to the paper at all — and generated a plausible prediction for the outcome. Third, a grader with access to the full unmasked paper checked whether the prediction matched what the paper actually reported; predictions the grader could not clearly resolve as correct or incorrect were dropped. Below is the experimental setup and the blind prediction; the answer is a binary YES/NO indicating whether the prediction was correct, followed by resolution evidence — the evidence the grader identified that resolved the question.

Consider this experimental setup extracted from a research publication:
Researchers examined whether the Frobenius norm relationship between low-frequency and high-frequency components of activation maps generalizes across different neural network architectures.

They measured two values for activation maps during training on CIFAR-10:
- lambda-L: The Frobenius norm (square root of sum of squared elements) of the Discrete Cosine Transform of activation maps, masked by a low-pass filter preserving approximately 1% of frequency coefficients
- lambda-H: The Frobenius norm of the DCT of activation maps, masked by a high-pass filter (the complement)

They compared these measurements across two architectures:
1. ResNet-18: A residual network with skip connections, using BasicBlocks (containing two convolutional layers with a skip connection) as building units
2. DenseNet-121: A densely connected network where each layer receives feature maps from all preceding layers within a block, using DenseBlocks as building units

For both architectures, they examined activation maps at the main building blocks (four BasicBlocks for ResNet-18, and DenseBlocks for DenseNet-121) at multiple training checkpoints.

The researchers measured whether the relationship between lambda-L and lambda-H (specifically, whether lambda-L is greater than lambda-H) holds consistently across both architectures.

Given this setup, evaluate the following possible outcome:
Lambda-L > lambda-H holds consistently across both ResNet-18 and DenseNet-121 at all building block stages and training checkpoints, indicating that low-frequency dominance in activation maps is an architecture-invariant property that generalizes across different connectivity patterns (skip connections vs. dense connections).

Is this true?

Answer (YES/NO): YES